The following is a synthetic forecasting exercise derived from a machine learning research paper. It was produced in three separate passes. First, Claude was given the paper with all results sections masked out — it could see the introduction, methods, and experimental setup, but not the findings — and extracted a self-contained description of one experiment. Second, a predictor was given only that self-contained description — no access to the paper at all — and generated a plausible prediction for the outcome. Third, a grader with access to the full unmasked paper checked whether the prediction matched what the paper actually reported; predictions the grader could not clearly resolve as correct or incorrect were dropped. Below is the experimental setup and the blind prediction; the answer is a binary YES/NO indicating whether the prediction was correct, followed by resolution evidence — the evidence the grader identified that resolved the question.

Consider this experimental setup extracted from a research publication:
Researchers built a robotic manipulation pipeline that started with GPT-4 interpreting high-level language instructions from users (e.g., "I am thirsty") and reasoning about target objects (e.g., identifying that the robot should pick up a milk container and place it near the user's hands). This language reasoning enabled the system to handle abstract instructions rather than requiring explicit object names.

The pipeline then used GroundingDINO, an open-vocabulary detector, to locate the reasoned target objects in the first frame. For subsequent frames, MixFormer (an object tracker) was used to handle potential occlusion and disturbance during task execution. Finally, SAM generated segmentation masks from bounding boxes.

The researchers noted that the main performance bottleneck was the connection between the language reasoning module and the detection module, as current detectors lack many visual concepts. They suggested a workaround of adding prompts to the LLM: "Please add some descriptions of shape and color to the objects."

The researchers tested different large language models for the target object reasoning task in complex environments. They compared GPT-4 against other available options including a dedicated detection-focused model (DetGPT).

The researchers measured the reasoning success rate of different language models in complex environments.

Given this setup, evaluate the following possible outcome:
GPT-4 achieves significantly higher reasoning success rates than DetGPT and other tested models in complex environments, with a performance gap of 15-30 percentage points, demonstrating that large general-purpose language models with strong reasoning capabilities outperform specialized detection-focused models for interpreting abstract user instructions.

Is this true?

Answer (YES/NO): YES